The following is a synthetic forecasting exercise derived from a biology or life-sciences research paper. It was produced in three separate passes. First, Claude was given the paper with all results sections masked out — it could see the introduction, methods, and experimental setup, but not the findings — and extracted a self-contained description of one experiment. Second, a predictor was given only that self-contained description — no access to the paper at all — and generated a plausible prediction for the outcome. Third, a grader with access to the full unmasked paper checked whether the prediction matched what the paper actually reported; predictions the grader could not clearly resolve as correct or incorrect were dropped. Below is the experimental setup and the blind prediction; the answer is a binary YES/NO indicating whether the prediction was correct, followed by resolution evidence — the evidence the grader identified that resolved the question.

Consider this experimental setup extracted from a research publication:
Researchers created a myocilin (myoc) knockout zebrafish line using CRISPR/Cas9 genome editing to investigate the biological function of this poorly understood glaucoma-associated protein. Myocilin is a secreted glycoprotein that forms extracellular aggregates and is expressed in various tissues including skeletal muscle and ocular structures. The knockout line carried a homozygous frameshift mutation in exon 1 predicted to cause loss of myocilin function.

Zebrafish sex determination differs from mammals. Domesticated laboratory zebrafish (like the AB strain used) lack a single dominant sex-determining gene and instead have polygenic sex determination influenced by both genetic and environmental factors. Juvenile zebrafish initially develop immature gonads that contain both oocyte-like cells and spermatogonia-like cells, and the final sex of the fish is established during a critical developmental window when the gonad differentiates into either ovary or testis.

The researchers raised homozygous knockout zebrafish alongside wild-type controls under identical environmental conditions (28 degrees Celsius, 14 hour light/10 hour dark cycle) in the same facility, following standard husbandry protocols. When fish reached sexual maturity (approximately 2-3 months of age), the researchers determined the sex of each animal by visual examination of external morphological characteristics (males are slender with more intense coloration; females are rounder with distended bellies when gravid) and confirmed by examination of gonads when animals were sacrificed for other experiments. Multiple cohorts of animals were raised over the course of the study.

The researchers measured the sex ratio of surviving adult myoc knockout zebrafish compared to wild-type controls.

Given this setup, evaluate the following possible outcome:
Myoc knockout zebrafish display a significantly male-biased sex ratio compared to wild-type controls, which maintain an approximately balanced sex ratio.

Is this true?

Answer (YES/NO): YES